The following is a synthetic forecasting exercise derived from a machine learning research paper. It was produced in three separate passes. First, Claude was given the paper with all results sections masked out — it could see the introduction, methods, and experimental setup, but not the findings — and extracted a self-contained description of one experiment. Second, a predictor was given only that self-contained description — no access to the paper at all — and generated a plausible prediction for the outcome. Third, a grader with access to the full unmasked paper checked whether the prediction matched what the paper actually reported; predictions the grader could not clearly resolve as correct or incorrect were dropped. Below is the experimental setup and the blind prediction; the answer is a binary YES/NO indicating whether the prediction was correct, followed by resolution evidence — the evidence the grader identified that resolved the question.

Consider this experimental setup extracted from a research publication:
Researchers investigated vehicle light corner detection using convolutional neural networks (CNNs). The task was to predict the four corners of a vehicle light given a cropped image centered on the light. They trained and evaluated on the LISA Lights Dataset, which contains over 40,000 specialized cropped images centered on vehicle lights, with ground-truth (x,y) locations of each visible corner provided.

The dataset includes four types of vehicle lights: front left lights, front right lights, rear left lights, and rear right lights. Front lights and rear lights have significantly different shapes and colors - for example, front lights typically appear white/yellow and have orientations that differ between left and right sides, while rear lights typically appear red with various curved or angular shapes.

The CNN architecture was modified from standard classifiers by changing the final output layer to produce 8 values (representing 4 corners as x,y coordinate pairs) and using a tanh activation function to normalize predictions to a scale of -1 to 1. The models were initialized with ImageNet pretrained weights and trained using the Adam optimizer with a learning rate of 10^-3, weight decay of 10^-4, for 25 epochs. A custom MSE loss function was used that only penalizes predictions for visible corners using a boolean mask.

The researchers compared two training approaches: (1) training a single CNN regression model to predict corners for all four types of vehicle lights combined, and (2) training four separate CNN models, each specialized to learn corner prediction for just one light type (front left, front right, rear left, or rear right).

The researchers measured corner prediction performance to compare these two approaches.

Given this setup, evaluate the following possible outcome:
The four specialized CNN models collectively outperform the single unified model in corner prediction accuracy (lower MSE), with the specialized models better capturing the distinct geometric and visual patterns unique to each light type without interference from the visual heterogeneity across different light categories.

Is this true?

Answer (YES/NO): YES